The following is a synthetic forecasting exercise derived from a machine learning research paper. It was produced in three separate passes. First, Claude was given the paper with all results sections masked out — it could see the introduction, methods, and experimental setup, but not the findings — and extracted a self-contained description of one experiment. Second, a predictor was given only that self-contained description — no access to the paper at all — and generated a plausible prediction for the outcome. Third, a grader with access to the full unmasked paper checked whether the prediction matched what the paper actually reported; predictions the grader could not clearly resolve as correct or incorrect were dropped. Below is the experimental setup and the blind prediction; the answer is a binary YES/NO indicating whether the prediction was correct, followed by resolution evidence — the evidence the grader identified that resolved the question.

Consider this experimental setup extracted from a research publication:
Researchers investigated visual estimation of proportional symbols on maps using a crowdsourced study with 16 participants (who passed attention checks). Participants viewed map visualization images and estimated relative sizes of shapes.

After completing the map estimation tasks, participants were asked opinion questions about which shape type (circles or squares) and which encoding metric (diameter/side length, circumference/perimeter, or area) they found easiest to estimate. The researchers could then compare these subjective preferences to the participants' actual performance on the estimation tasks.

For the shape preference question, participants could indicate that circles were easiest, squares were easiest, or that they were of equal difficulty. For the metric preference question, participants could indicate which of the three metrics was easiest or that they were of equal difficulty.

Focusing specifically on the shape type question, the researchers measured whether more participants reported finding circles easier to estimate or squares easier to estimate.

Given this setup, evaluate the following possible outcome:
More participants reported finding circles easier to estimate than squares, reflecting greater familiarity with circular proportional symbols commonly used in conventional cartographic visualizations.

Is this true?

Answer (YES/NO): YES